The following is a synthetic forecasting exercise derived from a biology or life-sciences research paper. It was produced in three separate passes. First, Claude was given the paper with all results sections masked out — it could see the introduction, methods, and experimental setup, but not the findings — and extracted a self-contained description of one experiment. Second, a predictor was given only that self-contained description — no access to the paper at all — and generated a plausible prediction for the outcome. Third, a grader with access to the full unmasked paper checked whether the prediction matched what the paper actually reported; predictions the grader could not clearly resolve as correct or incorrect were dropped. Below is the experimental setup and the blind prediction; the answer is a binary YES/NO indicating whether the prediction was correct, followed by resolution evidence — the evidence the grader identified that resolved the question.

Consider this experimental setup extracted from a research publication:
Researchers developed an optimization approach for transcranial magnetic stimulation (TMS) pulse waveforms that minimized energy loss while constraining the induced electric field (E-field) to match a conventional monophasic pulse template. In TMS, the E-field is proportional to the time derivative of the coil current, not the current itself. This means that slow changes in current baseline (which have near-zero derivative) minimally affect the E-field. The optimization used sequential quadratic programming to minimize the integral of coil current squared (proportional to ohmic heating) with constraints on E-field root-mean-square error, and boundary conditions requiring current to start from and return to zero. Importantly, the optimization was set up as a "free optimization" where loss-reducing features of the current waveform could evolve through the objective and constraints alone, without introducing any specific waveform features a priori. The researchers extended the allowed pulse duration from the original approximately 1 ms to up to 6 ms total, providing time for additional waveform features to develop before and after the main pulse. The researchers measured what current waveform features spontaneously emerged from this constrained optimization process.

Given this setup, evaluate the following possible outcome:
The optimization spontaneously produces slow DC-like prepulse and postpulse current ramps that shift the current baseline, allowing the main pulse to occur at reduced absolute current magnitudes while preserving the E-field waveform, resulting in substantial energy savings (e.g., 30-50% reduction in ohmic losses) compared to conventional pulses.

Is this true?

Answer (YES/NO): NO